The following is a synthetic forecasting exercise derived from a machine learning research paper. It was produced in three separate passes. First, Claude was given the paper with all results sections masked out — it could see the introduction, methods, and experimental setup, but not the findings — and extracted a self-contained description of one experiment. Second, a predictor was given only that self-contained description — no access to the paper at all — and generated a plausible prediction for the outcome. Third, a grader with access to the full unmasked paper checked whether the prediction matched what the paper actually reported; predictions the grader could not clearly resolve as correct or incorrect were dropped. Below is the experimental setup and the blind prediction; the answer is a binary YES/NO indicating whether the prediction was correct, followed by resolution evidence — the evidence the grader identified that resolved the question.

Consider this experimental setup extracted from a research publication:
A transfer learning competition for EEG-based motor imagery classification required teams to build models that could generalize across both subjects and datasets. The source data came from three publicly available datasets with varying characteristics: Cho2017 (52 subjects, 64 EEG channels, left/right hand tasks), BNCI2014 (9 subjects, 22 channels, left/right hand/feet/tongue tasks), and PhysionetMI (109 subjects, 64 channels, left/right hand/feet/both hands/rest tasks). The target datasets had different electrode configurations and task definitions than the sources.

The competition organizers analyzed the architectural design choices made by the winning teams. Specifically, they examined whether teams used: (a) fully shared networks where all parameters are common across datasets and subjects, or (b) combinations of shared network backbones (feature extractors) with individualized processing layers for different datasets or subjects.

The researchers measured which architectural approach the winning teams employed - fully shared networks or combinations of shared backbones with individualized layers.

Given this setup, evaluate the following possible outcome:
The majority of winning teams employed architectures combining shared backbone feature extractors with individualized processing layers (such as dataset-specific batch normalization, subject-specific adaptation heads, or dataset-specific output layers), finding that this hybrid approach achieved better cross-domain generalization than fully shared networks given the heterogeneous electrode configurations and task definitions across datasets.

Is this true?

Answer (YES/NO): YES